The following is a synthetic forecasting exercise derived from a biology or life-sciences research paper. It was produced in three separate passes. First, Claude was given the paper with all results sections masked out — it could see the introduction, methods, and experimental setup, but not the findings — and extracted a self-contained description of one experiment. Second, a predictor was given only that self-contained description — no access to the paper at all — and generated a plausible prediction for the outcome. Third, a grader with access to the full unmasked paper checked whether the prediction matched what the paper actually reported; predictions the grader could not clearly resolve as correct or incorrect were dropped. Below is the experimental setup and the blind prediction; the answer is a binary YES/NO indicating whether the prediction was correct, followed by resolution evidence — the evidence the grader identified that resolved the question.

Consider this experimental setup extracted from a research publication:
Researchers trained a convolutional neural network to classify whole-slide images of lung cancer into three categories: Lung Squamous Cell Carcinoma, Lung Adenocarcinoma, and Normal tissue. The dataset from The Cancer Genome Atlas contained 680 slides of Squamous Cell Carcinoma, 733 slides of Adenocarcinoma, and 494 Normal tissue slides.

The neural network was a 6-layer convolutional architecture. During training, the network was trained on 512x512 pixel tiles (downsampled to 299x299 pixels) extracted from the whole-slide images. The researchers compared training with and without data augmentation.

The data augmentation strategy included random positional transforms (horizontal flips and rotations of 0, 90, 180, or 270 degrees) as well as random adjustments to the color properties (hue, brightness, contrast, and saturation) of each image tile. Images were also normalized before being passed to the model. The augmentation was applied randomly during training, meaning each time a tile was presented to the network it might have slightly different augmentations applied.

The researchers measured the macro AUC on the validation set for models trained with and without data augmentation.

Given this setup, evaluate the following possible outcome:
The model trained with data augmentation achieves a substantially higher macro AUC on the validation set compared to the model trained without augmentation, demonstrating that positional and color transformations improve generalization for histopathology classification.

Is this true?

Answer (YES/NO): YES